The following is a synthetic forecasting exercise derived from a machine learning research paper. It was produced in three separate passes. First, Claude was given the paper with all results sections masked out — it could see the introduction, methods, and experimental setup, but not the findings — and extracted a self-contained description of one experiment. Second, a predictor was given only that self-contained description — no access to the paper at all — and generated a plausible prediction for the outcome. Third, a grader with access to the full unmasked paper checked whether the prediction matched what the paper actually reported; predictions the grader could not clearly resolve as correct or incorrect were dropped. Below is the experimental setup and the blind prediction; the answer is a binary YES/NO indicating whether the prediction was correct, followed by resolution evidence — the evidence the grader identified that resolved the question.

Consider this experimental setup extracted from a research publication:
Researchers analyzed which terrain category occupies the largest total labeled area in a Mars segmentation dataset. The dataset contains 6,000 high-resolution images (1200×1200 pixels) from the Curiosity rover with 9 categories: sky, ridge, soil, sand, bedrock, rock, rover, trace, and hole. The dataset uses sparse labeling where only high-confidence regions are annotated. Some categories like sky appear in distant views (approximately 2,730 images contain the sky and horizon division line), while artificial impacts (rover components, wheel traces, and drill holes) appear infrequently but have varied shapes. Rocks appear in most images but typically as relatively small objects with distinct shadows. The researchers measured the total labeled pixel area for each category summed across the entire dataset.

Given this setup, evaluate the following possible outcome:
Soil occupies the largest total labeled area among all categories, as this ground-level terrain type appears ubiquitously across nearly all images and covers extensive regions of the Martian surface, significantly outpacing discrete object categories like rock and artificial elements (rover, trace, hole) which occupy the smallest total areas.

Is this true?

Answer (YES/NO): NO